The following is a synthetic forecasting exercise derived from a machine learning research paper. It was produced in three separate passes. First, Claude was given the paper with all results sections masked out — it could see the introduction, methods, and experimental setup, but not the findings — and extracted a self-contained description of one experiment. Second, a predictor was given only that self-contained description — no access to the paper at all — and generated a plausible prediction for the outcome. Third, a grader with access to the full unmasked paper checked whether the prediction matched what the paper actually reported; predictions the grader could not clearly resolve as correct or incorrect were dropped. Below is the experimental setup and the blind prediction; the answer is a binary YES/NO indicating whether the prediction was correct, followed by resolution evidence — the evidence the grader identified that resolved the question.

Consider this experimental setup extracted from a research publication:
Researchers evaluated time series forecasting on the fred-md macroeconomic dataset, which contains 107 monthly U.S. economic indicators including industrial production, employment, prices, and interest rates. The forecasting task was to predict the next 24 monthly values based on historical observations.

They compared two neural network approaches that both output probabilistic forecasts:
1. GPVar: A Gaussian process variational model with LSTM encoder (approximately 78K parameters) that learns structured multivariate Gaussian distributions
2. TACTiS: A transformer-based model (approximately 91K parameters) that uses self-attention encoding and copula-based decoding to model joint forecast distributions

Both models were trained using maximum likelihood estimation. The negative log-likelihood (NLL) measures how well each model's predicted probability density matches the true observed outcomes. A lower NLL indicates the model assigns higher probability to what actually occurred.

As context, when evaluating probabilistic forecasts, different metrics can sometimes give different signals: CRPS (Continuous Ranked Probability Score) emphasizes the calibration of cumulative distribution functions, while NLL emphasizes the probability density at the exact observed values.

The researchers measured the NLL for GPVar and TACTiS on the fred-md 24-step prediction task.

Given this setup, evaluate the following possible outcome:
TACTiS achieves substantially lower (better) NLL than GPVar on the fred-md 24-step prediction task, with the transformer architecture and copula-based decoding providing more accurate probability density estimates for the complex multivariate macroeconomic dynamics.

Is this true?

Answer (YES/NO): NO